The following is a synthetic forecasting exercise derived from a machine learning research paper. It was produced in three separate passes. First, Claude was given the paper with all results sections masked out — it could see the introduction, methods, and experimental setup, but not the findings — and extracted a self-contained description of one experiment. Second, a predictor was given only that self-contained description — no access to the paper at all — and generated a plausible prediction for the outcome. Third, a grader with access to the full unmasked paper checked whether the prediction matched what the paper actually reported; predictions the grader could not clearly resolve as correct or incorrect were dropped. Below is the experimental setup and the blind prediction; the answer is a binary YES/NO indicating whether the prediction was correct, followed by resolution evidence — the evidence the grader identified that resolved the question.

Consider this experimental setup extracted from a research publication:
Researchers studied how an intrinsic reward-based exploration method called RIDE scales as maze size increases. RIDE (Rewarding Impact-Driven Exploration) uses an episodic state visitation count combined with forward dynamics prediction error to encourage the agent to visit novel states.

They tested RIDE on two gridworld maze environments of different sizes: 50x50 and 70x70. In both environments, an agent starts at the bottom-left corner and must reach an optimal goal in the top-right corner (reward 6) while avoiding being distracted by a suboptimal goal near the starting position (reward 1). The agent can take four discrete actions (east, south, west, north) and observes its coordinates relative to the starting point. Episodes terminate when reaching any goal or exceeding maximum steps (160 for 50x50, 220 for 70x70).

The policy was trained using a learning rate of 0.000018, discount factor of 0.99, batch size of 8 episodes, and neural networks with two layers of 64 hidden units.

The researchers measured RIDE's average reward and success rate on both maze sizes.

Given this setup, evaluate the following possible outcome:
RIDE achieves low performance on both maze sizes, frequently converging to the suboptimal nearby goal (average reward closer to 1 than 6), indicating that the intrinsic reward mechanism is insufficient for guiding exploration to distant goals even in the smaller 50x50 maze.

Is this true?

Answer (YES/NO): NO